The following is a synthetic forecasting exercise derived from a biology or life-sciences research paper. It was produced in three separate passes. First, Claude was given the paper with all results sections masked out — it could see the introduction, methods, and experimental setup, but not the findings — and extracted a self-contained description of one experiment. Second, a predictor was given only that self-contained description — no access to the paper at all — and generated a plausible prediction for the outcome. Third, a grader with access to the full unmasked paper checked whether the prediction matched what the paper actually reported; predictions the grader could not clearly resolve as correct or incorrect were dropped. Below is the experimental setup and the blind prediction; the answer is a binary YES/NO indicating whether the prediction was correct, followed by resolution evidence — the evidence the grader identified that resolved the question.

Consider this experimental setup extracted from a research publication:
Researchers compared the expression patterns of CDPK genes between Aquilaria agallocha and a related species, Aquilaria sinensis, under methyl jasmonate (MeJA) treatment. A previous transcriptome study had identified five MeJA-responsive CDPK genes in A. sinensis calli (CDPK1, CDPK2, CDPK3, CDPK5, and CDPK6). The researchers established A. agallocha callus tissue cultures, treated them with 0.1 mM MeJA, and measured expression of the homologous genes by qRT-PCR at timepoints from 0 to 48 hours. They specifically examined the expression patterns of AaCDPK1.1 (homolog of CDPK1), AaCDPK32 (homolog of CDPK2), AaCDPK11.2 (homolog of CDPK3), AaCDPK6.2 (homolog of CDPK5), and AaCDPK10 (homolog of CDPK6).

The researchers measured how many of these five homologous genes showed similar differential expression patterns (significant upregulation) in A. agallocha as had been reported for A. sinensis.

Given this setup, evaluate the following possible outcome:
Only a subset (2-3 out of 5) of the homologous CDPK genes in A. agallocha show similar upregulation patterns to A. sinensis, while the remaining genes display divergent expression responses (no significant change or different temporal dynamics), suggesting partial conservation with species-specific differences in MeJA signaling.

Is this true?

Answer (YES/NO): YES